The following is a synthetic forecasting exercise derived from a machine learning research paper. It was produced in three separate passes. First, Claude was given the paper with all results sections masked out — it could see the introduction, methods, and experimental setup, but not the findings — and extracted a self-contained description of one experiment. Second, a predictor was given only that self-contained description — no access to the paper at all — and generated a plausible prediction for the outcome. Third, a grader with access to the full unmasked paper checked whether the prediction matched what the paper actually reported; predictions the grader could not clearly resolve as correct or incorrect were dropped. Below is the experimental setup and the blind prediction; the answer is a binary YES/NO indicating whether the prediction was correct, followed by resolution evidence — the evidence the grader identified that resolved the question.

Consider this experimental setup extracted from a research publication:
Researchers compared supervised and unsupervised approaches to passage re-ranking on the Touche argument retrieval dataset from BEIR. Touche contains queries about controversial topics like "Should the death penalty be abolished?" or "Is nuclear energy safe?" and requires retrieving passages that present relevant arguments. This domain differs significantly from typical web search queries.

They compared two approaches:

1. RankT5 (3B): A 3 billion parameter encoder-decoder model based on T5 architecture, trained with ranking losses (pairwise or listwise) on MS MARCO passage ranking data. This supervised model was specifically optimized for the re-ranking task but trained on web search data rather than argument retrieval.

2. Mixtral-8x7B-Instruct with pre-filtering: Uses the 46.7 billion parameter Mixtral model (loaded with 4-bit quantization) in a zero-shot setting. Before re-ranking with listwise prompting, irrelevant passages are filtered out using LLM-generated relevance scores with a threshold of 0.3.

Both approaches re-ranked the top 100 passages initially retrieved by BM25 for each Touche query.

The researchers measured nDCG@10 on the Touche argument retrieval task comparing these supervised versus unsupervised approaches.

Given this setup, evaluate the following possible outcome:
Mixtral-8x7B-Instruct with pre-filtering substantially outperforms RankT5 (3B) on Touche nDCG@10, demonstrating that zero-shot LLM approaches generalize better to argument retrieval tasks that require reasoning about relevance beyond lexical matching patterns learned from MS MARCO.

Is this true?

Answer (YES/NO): YES